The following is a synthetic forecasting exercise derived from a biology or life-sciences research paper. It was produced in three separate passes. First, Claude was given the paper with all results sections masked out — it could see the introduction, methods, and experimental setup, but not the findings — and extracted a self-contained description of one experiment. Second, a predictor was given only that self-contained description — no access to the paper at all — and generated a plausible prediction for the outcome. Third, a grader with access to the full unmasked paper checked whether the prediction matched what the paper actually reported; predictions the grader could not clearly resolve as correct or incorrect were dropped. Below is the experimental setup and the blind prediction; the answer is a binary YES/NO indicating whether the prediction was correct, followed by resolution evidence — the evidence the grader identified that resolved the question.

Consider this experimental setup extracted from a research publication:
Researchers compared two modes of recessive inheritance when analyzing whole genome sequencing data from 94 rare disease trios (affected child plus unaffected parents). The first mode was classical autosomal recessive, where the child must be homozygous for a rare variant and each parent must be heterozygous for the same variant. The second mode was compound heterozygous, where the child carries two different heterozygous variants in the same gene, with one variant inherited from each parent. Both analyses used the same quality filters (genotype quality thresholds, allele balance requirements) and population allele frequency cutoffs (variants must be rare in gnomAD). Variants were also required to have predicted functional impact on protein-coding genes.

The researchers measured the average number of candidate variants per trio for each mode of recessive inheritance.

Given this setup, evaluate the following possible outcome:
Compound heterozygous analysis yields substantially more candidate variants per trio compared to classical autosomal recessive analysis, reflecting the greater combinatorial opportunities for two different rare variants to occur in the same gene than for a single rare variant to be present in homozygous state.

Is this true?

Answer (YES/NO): YES